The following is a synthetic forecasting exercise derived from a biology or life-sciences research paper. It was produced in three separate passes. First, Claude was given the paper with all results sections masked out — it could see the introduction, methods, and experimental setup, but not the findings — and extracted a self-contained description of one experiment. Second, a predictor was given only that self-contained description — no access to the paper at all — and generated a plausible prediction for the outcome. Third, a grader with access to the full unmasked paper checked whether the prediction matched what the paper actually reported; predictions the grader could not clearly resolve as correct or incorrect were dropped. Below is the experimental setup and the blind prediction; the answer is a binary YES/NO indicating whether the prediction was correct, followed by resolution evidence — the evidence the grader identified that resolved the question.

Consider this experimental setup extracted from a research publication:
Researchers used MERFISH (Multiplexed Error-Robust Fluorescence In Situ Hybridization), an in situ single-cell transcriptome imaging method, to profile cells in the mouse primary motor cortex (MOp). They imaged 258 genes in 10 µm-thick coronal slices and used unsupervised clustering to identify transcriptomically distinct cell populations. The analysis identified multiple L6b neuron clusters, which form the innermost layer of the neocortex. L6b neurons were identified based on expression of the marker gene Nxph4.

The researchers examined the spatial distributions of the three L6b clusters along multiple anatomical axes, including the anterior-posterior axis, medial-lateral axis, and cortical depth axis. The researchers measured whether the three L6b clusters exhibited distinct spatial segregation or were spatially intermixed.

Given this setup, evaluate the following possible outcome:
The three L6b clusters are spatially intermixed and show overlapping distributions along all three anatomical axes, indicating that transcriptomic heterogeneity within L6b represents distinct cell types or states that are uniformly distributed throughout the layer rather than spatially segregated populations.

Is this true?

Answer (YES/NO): YES